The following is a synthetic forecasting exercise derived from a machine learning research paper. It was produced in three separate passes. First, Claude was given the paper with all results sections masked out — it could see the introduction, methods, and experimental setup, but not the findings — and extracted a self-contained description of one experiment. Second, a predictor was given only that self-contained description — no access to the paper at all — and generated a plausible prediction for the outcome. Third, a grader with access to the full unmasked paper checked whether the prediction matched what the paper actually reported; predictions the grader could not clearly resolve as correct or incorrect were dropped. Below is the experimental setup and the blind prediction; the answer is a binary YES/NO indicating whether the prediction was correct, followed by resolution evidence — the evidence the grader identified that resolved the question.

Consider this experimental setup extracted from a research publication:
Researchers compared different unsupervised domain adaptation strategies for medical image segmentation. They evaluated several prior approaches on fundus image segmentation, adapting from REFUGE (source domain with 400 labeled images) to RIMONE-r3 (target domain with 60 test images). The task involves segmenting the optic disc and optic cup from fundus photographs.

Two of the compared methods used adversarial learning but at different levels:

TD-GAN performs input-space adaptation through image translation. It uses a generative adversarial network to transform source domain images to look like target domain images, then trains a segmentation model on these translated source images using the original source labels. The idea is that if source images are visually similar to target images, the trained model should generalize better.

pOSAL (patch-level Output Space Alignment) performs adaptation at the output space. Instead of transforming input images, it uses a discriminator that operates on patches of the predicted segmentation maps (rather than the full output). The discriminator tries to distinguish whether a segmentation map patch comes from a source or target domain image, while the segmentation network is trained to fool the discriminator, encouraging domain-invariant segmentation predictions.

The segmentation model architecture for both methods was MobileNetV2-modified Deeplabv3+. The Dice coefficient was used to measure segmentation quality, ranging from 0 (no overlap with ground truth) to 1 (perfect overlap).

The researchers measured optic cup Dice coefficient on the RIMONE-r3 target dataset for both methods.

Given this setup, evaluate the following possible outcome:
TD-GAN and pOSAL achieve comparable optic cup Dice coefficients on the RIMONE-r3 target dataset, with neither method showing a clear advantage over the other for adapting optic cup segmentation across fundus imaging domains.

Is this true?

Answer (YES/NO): NO